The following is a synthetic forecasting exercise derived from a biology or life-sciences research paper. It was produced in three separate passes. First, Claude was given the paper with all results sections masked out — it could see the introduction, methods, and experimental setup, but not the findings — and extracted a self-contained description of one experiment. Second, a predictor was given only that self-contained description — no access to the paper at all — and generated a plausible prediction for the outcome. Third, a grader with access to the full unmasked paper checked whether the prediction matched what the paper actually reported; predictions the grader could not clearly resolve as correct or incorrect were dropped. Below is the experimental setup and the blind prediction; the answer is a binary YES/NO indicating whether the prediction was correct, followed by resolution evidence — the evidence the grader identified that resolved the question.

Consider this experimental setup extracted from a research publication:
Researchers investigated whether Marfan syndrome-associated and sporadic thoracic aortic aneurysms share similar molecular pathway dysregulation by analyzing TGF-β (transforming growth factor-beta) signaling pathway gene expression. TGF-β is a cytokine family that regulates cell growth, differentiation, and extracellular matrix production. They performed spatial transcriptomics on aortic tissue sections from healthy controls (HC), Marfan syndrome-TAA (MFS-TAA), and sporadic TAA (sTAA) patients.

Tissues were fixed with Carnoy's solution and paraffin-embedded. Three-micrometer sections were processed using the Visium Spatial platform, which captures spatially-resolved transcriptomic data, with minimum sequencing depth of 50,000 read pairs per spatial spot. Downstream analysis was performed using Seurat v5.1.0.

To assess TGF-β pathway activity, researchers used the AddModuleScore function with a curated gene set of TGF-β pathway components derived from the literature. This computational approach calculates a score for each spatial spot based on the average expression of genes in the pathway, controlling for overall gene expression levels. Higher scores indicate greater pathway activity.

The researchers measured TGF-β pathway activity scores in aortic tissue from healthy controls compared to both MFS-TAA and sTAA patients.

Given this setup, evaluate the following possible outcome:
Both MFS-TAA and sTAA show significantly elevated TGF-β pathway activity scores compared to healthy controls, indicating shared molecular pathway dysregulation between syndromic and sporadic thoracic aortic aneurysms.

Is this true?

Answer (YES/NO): YES